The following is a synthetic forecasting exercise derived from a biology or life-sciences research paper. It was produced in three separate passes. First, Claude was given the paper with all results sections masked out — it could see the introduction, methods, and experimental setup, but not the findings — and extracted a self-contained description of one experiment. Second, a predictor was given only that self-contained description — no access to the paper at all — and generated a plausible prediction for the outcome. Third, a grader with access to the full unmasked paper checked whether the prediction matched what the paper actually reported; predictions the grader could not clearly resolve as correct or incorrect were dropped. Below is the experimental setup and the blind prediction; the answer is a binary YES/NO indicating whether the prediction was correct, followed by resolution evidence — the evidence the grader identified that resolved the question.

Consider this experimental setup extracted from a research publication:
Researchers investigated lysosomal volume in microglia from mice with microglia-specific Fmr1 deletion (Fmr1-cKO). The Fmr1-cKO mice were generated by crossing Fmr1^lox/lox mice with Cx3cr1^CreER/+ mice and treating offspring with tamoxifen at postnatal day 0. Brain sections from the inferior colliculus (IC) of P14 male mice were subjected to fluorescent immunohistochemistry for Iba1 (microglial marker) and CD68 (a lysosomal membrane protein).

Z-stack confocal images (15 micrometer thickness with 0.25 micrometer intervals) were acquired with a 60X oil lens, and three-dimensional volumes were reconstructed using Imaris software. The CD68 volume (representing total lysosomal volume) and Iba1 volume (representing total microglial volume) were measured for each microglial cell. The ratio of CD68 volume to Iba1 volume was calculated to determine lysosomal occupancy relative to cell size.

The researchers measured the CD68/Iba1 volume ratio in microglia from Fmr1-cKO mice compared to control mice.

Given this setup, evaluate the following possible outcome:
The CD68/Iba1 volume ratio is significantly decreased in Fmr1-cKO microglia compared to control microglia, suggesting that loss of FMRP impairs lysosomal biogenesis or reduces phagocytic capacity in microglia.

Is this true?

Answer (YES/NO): NO